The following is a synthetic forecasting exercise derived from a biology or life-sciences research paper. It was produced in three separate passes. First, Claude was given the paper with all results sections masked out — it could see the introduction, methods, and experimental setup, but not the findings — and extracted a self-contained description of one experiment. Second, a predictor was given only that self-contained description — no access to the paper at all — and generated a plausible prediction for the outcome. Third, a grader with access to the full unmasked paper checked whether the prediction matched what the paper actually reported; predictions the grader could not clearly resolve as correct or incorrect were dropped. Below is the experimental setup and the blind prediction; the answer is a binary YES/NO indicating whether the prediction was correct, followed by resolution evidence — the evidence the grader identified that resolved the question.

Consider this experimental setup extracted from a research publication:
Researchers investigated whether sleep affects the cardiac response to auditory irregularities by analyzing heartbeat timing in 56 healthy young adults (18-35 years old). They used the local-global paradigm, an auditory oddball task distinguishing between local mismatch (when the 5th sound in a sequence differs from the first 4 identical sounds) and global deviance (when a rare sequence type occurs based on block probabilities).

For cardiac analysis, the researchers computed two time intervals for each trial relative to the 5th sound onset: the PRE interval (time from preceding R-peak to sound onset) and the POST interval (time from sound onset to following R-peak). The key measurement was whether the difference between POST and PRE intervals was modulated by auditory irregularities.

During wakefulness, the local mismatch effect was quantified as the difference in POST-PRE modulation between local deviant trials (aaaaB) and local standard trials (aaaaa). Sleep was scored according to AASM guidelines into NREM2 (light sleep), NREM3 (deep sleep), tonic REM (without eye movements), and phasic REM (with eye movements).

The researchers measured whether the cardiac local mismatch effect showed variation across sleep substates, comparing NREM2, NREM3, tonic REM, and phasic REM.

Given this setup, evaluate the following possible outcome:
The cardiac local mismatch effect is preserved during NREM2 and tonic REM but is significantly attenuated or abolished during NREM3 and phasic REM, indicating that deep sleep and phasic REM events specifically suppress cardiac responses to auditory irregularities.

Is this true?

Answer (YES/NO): NO